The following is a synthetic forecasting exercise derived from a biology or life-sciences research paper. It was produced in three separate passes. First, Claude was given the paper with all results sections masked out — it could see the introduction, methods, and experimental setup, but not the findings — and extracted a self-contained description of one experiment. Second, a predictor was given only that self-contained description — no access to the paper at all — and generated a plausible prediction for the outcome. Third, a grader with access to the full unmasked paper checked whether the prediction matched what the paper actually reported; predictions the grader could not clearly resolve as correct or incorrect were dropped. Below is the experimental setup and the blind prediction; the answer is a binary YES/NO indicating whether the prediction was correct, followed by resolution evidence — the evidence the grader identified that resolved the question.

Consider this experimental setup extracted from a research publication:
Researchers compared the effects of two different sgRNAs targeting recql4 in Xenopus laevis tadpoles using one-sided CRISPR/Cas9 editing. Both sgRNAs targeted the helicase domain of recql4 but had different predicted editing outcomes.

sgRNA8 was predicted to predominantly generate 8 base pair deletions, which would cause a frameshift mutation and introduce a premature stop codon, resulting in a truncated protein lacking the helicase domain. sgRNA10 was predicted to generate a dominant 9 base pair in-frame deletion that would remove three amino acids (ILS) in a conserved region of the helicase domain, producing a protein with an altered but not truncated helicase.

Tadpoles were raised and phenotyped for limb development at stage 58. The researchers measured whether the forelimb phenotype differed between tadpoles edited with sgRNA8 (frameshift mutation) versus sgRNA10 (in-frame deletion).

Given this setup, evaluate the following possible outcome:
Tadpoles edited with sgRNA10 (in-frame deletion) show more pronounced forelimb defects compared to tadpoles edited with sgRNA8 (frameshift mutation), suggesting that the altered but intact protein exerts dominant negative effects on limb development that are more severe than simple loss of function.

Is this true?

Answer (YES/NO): NO